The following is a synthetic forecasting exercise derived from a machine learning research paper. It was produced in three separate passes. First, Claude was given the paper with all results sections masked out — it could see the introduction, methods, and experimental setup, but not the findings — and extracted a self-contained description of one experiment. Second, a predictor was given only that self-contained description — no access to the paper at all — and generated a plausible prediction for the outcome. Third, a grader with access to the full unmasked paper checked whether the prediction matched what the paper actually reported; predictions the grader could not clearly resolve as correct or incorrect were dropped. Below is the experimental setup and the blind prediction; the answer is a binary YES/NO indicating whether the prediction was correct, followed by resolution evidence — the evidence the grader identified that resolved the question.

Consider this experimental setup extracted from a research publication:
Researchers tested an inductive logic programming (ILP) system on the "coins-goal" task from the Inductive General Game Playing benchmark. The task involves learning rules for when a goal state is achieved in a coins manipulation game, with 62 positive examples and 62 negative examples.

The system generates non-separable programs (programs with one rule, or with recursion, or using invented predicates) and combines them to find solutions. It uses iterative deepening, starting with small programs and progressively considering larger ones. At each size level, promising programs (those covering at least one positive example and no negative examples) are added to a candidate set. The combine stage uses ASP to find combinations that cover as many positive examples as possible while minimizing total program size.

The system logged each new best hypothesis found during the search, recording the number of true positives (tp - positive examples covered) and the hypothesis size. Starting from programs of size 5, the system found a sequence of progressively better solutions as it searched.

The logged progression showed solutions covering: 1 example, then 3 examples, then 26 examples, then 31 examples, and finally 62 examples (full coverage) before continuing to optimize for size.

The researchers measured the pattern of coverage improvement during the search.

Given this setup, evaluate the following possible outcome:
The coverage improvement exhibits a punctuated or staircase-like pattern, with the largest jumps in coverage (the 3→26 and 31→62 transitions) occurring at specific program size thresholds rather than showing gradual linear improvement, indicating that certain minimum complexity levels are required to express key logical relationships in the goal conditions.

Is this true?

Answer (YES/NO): YES